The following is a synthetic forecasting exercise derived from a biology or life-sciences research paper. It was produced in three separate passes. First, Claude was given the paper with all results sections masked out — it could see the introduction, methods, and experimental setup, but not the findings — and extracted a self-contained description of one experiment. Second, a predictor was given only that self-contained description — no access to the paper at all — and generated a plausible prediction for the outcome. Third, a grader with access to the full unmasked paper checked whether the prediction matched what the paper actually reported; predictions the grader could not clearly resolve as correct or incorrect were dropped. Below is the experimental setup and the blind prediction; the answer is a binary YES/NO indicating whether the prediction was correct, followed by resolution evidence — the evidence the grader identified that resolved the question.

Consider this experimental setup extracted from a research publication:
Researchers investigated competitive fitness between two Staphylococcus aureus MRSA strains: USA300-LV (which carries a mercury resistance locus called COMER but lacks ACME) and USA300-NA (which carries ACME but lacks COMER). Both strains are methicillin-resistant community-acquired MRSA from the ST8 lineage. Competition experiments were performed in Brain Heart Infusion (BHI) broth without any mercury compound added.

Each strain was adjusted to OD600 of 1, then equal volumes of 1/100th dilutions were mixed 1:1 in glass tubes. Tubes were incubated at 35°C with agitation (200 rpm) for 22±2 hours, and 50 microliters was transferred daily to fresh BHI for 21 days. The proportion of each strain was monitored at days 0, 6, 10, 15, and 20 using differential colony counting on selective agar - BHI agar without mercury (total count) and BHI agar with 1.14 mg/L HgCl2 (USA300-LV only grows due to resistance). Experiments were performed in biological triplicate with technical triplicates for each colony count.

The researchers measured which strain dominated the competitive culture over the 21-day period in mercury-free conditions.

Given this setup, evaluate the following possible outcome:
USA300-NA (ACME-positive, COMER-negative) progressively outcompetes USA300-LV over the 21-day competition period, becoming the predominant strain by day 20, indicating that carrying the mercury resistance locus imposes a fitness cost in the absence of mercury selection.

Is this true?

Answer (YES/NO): YES